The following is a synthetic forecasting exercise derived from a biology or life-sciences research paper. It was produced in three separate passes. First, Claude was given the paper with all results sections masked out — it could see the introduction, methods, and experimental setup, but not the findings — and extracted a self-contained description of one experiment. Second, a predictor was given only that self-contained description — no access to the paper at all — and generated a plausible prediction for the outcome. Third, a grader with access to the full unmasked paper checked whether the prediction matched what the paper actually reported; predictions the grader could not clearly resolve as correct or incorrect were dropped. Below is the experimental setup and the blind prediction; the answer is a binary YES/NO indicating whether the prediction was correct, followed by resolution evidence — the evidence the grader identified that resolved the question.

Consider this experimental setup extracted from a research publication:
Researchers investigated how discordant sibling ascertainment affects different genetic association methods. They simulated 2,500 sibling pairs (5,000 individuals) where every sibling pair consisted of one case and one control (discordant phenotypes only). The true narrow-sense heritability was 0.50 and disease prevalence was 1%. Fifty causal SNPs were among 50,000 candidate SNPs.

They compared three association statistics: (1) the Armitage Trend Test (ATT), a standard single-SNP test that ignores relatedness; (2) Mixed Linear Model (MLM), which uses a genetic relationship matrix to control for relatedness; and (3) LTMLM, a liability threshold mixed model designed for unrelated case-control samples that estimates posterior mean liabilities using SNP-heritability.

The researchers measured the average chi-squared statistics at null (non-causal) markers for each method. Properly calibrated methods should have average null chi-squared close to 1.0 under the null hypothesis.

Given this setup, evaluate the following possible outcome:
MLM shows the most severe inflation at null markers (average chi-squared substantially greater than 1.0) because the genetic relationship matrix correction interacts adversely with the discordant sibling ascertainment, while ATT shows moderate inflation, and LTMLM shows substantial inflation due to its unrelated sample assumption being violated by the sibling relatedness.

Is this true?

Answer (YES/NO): NO